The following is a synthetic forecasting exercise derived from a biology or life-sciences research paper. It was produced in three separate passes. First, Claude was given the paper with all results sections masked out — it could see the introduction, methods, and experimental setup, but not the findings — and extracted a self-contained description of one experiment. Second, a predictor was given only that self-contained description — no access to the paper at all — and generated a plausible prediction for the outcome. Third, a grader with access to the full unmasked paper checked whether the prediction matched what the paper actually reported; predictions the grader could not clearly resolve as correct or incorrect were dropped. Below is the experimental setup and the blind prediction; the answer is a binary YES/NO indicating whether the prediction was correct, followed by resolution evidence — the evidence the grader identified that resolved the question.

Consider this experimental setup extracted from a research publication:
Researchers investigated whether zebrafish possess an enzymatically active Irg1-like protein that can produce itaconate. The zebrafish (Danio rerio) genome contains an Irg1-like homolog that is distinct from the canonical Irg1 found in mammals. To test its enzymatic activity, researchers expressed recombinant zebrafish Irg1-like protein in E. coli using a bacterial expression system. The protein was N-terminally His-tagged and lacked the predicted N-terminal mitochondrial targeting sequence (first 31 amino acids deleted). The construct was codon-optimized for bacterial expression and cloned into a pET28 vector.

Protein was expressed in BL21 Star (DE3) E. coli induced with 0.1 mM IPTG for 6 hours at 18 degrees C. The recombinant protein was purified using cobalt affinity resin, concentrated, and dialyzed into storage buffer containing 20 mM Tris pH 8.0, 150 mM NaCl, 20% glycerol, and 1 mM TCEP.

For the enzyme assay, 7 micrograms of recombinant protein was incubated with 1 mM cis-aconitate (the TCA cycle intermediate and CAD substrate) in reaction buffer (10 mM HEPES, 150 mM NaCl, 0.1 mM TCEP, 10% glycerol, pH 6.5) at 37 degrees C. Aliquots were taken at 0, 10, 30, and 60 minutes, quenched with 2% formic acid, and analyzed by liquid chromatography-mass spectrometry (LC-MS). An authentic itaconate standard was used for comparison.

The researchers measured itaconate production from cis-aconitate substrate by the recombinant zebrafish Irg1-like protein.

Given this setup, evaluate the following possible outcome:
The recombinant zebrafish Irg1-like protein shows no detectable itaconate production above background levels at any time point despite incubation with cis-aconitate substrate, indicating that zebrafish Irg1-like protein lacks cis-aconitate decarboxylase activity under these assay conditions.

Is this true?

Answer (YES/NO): NO